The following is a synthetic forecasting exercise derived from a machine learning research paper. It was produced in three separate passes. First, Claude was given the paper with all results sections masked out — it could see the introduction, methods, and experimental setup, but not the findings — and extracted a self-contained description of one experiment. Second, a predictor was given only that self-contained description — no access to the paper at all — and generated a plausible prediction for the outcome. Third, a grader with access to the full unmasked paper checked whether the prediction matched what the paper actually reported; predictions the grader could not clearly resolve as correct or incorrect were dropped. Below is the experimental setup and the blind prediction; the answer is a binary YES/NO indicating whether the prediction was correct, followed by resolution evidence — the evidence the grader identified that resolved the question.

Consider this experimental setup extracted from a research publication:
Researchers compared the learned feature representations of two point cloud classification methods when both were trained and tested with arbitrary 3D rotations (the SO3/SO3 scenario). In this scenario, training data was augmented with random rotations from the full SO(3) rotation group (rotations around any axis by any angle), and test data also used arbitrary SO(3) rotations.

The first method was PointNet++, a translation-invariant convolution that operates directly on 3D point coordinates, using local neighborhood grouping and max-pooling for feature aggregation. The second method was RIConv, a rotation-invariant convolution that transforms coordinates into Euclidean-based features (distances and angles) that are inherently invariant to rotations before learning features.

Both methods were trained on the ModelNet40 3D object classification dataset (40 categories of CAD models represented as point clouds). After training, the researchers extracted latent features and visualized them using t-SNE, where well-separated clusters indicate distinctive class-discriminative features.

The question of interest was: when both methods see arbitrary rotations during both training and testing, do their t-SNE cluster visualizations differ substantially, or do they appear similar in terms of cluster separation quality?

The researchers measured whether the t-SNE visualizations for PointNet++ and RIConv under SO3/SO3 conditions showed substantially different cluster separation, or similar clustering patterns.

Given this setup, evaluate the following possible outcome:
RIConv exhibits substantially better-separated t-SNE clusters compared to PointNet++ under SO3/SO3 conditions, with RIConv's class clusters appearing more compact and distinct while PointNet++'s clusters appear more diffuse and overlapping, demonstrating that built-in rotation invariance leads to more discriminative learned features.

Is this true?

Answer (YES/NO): NO